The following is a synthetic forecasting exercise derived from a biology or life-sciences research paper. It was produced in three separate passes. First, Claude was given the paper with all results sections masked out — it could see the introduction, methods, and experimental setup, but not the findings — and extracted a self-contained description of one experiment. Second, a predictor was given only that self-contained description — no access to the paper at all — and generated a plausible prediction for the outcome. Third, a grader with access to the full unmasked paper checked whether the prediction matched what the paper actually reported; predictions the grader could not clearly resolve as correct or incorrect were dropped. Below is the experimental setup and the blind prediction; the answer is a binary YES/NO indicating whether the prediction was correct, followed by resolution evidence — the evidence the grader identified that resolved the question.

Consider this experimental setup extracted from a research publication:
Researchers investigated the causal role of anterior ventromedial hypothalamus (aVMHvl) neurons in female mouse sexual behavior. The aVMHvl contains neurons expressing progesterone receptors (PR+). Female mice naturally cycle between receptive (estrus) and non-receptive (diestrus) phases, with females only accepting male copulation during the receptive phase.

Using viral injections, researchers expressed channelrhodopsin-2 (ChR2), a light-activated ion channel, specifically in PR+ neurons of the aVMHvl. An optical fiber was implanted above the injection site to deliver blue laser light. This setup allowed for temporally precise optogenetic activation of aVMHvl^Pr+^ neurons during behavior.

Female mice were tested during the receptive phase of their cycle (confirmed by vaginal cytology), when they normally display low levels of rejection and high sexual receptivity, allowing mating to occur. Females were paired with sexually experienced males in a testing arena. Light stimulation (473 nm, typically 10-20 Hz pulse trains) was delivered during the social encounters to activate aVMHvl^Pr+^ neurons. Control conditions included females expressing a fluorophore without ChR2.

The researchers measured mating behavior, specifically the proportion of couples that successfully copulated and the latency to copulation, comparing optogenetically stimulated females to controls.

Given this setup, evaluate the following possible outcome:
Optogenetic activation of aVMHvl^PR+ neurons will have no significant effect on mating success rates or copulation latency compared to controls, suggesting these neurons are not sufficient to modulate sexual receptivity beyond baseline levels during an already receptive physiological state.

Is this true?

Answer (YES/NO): NO